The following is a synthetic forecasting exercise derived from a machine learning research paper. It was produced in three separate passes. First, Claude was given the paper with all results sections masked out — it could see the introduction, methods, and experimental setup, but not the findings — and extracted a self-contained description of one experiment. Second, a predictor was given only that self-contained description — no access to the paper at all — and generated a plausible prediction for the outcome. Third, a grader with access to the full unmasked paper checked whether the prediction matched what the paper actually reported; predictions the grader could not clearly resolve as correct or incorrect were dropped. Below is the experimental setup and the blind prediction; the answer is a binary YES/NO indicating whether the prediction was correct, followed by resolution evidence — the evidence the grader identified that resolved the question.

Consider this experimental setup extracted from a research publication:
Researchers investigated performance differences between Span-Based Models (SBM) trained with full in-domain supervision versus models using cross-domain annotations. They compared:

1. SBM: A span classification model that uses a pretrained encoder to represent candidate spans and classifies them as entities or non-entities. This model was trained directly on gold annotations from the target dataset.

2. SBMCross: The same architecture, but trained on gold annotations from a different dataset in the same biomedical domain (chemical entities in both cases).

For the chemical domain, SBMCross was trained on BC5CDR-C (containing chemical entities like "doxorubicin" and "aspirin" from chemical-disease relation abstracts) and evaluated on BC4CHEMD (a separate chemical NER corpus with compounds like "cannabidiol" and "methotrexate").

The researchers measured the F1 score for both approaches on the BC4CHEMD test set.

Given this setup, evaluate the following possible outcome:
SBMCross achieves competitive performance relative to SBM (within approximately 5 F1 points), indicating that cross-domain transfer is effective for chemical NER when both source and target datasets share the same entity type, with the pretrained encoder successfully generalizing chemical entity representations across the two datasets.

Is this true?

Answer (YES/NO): NO